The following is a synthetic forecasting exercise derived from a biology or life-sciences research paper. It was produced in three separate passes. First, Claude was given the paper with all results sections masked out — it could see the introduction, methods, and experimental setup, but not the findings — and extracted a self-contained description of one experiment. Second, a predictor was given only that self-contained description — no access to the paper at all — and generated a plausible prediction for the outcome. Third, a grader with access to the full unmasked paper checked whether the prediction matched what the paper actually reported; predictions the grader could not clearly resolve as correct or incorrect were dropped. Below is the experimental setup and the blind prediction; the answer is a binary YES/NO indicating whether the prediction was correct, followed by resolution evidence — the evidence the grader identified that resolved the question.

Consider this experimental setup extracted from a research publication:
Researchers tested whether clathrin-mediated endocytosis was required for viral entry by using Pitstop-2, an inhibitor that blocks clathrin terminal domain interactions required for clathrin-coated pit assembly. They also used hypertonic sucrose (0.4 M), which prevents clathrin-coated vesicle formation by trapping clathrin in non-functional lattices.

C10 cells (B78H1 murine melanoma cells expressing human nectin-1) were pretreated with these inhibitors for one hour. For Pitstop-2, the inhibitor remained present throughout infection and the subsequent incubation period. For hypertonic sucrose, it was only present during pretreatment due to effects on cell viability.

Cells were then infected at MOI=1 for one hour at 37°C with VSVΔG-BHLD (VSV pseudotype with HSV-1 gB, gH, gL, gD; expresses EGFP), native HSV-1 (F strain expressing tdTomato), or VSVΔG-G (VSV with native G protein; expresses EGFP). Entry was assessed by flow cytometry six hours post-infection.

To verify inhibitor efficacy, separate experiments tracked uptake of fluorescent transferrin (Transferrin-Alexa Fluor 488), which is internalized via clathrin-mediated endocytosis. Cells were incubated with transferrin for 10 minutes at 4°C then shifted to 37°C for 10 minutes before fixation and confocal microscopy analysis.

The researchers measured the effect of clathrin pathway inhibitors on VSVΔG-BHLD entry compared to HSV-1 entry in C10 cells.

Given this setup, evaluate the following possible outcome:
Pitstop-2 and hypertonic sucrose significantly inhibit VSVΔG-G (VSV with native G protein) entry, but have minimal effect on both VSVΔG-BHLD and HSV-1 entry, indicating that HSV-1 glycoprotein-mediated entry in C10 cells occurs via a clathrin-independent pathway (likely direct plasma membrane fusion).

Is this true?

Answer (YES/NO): NO